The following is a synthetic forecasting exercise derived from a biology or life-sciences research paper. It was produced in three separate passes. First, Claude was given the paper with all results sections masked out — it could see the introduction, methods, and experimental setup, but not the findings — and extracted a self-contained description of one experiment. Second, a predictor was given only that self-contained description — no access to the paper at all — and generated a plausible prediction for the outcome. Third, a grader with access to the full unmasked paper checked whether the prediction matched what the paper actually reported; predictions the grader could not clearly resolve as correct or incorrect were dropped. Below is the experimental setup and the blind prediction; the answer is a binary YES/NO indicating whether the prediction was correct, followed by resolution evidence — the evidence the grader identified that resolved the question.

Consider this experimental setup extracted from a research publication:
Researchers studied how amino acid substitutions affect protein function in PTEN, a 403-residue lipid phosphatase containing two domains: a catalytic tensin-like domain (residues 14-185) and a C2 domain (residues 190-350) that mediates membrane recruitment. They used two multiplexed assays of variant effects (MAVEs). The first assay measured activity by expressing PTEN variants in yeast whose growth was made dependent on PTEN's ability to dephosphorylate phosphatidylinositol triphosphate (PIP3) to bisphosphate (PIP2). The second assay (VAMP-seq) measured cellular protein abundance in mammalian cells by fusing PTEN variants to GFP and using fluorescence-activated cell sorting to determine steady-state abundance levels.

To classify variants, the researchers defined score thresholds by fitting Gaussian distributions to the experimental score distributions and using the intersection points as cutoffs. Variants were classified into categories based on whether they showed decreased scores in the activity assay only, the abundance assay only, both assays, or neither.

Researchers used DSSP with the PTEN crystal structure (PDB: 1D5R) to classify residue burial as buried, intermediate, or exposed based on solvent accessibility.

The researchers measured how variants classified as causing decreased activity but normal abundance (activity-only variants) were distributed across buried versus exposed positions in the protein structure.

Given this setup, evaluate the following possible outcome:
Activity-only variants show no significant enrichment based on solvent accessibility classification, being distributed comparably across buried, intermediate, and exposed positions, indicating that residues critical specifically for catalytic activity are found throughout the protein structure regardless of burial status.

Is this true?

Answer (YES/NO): NO